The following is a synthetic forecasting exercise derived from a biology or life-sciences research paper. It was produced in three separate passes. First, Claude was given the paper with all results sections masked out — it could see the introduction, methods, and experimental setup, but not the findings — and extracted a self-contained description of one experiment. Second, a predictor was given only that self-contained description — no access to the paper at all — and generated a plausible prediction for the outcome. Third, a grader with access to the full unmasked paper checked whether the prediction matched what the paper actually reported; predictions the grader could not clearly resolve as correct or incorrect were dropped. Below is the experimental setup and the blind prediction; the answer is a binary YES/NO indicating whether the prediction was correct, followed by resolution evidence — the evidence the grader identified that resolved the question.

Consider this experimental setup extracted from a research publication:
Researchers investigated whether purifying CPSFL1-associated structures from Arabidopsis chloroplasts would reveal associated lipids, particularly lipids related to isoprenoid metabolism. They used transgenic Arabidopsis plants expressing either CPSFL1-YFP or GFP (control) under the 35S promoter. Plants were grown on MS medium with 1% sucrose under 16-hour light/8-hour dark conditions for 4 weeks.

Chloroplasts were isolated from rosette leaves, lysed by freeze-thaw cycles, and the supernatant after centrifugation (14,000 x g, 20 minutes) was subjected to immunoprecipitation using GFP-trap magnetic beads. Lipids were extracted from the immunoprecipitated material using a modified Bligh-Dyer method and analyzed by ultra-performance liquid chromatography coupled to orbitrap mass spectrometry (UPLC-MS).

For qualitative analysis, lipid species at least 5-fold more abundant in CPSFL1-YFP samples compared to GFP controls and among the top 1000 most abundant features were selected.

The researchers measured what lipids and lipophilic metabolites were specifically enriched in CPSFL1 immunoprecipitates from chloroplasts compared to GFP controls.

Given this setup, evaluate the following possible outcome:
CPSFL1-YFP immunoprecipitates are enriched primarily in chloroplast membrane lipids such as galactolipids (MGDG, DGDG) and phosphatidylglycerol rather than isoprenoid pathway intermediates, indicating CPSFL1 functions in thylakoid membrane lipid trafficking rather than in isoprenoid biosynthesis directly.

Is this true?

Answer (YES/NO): YES